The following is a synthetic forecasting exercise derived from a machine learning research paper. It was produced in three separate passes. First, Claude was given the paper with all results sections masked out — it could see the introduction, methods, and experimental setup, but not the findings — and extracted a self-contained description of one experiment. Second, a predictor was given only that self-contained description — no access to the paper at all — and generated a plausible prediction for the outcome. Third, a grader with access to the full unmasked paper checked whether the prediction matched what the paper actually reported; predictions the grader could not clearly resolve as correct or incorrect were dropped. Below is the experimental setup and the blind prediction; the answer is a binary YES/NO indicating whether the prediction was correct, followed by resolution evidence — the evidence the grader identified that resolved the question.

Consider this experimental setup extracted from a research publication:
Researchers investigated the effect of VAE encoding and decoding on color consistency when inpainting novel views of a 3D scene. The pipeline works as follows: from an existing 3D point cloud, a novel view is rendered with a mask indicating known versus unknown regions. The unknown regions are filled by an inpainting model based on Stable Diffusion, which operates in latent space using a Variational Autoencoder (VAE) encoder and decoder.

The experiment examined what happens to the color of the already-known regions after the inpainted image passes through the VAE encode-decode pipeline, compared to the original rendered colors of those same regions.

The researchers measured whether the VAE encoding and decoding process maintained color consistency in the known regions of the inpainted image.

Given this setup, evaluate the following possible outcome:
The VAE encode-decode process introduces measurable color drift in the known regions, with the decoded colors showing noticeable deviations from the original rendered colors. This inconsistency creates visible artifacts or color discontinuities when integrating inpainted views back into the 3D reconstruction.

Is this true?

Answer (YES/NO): YES